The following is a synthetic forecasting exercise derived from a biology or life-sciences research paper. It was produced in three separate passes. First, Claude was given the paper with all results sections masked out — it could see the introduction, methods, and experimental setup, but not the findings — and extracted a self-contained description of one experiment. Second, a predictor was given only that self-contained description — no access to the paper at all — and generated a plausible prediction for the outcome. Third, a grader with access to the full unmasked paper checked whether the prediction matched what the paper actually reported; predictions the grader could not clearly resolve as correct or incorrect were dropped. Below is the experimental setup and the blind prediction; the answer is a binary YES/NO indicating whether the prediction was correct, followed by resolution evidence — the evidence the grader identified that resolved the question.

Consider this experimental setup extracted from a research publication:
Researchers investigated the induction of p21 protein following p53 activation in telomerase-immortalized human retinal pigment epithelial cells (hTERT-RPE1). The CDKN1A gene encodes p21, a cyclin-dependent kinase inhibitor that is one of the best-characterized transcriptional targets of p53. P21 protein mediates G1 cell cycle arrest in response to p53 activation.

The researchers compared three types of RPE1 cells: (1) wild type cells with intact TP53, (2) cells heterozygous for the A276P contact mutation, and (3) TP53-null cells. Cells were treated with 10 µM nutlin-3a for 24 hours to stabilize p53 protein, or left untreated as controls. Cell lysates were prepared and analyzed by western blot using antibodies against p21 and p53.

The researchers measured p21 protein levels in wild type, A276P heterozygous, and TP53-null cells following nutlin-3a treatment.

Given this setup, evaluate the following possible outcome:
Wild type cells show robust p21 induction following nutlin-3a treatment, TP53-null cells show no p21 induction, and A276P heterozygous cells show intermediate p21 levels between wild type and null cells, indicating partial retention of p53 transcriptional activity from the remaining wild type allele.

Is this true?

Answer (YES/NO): NO